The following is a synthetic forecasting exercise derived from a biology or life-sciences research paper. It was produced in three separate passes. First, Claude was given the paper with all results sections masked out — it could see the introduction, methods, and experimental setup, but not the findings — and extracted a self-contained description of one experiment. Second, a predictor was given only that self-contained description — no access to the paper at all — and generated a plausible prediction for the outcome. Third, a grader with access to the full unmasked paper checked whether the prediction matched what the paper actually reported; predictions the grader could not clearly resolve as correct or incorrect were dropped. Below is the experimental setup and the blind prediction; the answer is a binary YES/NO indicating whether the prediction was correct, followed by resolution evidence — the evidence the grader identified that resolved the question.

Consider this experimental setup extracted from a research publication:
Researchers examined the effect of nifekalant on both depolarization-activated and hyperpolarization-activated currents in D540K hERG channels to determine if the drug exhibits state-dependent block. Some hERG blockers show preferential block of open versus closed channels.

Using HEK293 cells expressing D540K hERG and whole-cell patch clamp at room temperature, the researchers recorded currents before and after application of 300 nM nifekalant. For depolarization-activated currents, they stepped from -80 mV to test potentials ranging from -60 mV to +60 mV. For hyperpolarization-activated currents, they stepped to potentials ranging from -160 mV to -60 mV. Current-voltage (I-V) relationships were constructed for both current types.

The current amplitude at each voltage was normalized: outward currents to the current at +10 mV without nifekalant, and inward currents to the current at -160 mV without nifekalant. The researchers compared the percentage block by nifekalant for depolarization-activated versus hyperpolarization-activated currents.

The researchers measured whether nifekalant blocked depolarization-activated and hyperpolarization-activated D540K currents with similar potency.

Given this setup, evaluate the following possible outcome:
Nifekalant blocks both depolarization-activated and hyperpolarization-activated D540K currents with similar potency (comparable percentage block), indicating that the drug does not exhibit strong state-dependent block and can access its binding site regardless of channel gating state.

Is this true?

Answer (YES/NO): NO